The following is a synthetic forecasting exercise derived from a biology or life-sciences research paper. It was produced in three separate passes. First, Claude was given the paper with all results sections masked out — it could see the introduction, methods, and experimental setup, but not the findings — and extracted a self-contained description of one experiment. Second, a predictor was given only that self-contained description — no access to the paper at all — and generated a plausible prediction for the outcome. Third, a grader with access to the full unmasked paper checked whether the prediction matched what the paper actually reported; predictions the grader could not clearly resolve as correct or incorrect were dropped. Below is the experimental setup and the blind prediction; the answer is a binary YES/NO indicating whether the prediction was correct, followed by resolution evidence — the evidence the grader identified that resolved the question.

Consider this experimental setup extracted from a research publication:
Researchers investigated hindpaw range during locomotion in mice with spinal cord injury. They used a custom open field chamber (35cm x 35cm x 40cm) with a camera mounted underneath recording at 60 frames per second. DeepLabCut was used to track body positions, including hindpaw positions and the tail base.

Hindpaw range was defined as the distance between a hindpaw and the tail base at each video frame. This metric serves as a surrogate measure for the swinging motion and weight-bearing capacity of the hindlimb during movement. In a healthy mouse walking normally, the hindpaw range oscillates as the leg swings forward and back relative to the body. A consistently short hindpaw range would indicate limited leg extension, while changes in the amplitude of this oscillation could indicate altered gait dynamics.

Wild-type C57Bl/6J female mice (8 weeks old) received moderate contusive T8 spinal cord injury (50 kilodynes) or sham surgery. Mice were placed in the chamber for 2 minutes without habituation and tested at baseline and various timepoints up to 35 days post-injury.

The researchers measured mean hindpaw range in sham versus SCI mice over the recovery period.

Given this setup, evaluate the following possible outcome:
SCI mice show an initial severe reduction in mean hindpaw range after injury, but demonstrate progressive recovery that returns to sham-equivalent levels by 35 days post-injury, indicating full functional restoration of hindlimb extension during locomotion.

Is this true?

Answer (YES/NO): NO